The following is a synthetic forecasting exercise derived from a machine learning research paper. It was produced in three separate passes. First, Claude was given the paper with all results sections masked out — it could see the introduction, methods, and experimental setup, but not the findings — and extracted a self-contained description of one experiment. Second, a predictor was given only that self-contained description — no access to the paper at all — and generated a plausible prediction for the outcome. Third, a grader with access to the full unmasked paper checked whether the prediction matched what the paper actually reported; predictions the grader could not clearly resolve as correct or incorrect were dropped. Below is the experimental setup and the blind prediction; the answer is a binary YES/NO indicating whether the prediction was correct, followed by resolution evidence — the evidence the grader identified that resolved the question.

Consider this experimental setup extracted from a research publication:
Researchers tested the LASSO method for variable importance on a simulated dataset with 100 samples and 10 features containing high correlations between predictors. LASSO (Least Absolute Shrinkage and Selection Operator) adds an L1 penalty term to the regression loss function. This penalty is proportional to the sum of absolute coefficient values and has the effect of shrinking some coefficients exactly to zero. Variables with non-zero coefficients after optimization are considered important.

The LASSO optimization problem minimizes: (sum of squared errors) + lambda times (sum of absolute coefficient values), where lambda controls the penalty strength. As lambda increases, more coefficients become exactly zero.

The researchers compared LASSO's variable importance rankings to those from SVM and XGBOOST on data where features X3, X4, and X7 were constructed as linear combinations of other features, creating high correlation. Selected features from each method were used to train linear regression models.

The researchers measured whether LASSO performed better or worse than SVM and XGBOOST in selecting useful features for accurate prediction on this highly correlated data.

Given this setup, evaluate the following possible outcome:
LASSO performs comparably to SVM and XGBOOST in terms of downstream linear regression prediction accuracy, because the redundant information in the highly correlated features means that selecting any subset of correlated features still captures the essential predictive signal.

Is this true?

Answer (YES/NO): YES